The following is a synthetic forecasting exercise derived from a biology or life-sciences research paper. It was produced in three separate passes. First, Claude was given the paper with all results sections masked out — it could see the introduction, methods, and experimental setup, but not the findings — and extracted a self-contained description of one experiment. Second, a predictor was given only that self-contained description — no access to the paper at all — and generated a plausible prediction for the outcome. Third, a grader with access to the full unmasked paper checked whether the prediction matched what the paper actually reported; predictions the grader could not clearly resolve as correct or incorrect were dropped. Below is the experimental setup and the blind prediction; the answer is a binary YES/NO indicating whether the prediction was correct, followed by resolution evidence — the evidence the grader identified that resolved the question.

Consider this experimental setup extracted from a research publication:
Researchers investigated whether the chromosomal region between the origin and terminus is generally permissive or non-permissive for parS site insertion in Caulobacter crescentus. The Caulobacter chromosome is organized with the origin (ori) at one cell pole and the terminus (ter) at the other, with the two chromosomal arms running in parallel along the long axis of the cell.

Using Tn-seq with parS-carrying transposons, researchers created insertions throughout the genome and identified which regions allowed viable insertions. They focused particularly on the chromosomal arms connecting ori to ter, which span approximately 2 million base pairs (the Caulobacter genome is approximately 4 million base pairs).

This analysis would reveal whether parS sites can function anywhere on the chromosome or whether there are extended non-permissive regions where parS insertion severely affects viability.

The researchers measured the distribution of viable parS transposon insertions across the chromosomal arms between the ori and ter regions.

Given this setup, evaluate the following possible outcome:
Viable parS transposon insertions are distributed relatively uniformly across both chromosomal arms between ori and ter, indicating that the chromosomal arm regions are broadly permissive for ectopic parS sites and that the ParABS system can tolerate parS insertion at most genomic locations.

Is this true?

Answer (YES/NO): NO